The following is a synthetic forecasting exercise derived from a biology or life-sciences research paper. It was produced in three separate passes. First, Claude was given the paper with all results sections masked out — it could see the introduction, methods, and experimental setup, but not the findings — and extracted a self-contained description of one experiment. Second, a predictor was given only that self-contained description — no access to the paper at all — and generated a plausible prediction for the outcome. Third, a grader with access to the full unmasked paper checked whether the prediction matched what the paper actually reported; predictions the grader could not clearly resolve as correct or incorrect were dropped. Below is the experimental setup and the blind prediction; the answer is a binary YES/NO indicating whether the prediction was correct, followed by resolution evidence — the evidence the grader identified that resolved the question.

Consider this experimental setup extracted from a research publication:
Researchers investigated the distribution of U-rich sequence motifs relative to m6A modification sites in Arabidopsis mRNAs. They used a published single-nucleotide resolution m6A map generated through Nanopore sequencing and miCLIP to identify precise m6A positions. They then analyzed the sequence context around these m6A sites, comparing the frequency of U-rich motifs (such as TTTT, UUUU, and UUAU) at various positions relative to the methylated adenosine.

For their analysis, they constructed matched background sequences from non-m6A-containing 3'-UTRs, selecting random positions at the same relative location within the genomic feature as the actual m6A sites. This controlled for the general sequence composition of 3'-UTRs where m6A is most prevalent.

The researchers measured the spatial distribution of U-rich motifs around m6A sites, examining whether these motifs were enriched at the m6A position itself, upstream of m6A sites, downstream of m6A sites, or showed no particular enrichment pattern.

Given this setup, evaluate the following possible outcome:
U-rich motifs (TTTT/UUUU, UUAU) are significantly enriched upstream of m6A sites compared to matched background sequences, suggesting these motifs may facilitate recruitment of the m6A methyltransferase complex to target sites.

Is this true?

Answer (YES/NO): YES